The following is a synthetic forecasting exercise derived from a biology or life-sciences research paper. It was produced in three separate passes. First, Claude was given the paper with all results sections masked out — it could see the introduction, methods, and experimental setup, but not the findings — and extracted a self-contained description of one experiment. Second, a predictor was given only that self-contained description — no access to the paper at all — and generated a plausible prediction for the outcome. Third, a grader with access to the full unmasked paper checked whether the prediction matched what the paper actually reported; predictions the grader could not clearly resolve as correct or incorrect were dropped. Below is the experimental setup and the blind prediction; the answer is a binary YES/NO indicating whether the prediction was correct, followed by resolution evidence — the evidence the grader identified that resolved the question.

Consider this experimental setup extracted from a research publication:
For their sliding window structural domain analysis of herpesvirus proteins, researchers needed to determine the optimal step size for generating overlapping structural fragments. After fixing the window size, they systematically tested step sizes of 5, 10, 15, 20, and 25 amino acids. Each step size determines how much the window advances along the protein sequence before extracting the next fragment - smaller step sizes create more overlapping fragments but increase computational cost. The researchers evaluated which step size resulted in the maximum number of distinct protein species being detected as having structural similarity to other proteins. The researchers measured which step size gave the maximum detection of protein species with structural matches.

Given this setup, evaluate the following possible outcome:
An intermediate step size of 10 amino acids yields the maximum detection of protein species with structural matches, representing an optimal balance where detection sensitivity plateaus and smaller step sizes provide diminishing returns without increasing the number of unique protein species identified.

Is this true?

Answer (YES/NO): NO